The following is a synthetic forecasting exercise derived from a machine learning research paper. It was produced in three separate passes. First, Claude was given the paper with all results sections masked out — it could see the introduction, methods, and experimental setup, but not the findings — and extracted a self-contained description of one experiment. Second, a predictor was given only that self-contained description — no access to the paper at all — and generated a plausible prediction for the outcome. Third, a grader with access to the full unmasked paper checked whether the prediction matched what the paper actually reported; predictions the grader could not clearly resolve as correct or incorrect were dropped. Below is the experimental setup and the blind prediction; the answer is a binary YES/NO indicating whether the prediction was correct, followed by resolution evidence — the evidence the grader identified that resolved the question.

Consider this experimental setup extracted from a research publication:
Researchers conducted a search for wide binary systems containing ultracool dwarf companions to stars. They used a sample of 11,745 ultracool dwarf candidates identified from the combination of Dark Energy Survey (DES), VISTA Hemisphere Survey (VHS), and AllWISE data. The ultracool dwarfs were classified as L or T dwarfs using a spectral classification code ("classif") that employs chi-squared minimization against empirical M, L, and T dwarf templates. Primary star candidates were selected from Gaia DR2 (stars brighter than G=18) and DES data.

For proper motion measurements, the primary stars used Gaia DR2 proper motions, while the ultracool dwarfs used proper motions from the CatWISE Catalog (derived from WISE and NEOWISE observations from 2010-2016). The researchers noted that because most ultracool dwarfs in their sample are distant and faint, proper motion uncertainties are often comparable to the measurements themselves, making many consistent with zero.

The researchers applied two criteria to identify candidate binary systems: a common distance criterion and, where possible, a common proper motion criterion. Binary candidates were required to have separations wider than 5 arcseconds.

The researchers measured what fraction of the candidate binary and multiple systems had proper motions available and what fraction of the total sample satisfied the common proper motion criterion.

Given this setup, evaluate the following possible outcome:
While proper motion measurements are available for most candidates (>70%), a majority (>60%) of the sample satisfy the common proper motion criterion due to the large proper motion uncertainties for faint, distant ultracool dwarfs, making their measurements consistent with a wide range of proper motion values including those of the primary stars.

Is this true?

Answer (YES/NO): YES